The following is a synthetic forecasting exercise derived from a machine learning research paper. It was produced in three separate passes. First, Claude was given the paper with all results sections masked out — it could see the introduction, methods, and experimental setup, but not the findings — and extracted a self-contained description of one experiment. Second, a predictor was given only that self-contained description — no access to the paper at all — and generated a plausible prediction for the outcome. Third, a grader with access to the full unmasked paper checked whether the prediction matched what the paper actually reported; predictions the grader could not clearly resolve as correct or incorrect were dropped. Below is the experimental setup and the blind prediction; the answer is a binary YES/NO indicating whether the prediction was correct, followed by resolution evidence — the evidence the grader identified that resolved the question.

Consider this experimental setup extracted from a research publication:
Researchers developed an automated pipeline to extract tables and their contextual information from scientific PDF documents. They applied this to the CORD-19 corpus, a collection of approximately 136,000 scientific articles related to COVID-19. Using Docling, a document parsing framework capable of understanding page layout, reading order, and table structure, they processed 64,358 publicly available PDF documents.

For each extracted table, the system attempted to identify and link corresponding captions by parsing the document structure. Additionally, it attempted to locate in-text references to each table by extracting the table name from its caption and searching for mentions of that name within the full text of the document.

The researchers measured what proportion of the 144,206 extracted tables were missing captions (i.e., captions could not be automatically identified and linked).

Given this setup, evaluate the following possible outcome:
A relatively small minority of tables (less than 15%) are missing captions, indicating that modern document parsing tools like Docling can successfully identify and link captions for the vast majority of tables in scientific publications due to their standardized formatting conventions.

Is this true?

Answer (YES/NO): NO